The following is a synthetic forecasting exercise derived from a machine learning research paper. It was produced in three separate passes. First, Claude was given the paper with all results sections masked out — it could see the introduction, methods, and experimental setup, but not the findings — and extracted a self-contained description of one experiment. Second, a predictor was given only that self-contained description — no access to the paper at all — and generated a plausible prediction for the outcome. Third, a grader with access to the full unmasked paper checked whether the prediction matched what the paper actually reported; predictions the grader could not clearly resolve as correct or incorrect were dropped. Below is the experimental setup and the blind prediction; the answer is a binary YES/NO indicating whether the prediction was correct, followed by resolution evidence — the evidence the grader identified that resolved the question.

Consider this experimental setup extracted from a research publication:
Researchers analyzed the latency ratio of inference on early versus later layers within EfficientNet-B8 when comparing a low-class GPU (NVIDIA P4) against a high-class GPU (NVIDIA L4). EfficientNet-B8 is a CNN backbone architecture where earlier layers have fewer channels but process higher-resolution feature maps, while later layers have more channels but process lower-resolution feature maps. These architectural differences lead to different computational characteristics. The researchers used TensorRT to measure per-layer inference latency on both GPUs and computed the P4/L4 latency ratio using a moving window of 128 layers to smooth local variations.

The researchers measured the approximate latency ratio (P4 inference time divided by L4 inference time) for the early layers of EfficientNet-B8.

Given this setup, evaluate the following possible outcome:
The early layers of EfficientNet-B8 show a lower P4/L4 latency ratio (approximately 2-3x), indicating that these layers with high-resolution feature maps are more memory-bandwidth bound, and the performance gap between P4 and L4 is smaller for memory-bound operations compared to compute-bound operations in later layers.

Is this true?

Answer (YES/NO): NO